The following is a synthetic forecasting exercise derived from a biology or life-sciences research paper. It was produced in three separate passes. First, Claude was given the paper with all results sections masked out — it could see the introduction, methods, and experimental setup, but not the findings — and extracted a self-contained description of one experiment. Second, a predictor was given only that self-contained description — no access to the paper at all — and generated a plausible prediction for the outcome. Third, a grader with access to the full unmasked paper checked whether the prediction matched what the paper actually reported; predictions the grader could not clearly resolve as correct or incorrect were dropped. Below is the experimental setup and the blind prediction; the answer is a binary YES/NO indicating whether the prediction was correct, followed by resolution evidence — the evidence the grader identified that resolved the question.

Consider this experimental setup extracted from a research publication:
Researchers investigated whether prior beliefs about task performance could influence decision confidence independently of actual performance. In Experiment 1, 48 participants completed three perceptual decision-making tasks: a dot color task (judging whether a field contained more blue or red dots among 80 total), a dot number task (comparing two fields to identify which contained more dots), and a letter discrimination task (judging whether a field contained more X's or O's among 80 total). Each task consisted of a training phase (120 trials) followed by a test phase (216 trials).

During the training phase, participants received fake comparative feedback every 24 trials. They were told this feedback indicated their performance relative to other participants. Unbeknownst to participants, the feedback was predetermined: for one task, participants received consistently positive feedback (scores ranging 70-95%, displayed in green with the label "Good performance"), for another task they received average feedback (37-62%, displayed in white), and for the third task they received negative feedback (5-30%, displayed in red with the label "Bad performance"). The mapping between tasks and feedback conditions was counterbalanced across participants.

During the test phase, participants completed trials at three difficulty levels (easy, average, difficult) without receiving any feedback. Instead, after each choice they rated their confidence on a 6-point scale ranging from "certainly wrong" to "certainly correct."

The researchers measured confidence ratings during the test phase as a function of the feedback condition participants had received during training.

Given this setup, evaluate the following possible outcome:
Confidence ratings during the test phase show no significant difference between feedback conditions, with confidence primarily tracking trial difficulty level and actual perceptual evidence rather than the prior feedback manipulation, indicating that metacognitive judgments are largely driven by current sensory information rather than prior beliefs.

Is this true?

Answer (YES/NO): NO